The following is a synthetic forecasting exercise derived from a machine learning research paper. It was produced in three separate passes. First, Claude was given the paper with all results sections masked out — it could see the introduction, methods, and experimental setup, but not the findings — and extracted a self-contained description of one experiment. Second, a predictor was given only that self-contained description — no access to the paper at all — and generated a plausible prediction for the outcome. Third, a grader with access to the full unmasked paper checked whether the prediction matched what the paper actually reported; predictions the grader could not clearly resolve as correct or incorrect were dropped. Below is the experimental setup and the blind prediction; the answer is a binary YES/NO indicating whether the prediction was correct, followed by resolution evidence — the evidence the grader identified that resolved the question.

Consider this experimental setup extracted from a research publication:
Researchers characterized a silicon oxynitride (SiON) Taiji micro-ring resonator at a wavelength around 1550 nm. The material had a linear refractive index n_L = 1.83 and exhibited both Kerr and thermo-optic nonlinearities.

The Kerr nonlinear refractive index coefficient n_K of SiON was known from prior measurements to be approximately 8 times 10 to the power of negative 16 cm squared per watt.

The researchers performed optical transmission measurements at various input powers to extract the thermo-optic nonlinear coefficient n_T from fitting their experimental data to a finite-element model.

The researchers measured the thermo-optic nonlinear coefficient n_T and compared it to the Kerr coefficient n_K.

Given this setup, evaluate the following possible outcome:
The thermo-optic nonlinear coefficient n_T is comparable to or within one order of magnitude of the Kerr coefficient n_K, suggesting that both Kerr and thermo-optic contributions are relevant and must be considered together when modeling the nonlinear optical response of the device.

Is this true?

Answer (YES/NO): NO